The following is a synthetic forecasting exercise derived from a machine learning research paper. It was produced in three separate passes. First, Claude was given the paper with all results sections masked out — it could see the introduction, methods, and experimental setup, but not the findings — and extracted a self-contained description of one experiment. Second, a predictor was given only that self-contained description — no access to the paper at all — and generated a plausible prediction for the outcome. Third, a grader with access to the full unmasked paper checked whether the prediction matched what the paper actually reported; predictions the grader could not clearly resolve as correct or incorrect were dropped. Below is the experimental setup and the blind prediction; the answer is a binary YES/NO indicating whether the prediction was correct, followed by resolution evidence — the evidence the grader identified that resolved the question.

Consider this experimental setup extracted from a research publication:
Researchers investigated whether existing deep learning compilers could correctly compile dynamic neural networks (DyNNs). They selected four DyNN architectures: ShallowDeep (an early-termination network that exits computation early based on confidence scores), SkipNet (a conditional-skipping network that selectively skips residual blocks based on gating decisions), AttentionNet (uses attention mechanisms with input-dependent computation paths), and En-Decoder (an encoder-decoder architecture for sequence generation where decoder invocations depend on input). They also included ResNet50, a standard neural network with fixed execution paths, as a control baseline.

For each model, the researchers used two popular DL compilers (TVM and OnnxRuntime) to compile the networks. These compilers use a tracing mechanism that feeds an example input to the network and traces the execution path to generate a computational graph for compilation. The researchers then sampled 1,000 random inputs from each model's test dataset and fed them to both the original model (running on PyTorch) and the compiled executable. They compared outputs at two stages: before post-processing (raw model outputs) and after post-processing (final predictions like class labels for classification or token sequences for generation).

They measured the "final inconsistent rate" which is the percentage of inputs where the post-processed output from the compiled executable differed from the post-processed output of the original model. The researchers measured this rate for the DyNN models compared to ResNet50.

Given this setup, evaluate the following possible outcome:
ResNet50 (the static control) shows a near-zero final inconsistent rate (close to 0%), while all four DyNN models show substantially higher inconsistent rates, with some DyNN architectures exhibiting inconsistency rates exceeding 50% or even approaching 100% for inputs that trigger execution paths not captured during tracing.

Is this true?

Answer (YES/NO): YES